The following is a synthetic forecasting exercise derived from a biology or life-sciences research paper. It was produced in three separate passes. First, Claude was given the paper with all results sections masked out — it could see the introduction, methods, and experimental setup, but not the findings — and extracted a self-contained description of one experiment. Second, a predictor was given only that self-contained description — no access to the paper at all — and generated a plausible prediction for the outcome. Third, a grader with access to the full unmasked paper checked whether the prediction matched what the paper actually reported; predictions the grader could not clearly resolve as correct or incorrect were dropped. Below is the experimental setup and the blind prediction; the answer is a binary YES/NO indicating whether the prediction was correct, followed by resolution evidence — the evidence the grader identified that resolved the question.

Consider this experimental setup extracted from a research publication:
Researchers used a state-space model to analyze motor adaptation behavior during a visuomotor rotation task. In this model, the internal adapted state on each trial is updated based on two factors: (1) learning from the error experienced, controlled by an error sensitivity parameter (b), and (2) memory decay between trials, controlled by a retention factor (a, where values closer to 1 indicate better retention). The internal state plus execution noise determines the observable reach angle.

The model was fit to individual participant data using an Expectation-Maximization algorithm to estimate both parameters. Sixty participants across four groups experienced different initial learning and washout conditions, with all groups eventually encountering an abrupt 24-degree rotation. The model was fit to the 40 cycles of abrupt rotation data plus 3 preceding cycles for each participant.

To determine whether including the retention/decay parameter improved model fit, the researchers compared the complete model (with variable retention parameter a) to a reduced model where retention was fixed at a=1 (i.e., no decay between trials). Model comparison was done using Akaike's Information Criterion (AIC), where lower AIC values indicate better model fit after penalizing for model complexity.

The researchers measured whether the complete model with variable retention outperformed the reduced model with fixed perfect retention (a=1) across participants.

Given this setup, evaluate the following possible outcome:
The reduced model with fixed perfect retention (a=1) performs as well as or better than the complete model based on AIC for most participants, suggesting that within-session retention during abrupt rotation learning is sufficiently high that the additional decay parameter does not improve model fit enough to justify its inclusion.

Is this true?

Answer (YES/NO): NO